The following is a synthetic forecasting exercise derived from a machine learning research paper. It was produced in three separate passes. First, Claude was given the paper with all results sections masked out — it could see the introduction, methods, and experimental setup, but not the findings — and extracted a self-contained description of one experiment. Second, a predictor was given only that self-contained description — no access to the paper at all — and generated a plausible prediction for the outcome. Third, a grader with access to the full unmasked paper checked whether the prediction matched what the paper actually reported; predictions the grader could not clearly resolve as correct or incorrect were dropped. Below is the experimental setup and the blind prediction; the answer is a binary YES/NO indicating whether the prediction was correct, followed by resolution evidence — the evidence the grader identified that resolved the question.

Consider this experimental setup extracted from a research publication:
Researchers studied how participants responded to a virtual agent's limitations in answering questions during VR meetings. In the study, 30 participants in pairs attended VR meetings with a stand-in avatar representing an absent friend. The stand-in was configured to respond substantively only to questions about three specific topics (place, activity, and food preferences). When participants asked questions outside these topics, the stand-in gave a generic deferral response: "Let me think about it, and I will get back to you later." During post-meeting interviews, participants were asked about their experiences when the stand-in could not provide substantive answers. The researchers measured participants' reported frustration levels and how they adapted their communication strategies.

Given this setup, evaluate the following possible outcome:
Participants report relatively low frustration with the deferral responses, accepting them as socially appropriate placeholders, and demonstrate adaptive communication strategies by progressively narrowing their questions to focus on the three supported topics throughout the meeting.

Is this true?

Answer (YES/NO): NO